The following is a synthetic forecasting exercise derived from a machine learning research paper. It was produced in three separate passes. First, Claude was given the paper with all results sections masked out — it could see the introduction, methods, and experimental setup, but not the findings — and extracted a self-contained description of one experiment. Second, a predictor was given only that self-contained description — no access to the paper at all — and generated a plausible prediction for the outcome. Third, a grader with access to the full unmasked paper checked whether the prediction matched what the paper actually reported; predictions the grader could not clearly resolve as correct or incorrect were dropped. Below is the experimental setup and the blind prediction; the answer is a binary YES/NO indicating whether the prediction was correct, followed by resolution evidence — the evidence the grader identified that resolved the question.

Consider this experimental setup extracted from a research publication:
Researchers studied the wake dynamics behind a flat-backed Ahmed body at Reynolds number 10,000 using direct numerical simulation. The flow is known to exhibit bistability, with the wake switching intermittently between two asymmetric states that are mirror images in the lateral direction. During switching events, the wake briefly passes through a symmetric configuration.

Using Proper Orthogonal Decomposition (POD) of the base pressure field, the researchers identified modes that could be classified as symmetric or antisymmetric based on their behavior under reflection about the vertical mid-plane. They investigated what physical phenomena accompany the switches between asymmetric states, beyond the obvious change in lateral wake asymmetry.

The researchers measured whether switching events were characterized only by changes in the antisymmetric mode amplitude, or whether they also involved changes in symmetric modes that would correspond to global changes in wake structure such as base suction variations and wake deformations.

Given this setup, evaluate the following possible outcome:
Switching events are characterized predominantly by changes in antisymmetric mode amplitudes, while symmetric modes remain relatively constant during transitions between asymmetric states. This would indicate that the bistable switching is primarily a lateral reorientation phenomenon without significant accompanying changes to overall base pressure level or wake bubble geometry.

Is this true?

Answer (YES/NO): NO